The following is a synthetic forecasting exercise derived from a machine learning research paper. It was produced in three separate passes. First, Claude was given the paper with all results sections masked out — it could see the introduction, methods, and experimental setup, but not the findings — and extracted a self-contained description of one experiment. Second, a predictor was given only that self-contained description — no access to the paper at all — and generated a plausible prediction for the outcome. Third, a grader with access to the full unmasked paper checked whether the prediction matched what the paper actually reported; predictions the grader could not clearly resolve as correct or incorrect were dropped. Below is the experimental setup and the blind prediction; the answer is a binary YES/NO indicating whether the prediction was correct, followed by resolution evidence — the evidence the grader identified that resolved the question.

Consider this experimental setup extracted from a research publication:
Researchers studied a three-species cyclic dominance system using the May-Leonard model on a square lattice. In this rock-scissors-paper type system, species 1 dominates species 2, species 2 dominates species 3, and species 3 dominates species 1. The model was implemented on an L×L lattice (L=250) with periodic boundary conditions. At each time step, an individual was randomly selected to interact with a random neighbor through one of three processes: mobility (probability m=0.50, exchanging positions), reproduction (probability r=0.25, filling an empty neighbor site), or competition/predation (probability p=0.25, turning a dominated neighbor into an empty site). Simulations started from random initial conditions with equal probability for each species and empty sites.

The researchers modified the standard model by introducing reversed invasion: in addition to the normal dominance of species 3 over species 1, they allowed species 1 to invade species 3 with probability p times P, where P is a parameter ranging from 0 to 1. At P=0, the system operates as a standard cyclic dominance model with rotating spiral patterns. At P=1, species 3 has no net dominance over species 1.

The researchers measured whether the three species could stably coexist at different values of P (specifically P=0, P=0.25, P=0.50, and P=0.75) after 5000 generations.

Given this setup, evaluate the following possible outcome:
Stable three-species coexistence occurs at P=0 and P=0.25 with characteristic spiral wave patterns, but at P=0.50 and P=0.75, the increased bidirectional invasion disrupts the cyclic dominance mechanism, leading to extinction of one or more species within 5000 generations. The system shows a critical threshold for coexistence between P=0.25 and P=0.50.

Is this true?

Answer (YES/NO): NO